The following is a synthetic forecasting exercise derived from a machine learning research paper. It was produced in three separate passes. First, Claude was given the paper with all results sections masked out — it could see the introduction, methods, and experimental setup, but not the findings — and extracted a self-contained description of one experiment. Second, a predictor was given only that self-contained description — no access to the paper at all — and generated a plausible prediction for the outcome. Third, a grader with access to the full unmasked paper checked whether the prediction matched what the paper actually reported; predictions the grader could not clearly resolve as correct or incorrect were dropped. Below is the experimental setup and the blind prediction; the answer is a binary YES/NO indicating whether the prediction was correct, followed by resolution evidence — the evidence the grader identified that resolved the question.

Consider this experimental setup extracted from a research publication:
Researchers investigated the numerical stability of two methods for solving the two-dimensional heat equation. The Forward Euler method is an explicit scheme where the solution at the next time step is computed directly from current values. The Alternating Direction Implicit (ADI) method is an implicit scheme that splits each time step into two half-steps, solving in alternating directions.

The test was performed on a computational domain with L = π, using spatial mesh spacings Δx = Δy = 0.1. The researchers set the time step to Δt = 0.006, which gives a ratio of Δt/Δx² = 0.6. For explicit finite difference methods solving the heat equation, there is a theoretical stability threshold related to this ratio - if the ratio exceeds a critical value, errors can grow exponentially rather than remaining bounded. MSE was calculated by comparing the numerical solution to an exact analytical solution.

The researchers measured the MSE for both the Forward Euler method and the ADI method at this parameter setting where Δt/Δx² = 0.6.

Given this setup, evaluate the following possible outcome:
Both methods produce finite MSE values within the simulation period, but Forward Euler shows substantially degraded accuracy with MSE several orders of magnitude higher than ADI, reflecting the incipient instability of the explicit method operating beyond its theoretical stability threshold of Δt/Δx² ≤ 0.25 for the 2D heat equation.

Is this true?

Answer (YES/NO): NO